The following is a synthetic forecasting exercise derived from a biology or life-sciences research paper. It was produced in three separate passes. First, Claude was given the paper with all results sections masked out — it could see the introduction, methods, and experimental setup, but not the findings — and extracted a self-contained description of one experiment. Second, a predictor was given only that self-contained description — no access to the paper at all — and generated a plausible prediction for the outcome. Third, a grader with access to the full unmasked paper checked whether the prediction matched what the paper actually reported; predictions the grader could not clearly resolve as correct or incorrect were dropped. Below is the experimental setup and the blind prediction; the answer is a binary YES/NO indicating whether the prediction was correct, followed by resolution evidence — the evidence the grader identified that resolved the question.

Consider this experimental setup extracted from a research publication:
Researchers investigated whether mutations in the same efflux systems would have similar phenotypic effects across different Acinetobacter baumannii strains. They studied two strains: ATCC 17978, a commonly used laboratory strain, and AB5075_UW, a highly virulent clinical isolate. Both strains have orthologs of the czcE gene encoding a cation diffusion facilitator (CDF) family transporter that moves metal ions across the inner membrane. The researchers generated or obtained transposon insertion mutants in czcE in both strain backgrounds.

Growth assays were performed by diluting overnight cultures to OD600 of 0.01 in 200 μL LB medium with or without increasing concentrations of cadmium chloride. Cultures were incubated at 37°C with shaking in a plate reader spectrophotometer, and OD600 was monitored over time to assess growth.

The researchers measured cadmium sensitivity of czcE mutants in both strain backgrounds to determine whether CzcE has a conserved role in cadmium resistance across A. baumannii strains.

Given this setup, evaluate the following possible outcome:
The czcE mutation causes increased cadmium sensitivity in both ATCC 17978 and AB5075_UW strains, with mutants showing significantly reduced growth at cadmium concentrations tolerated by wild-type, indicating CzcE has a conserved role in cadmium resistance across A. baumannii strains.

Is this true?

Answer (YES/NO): YES